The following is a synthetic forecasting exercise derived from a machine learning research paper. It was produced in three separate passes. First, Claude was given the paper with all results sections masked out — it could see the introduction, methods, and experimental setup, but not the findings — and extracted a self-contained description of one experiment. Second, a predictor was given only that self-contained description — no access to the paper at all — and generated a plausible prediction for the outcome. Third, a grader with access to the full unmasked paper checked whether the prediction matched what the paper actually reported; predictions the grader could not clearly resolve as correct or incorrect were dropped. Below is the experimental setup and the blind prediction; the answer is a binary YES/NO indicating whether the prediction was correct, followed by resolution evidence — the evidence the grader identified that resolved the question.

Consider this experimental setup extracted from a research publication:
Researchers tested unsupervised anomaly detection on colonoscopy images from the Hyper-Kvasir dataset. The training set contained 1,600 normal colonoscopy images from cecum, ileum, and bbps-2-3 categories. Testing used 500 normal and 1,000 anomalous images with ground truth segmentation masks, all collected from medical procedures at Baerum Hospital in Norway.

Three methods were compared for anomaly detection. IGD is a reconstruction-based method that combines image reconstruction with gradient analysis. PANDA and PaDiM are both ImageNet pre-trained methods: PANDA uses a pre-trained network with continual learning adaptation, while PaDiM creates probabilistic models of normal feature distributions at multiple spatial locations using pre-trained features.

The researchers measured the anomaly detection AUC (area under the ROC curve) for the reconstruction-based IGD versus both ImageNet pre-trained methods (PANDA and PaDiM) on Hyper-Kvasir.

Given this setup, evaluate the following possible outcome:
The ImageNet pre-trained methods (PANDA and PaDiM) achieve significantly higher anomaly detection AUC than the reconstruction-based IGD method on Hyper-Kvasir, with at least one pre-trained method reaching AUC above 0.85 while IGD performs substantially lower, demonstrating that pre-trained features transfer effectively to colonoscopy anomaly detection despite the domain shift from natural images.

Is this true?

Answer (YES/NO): NO